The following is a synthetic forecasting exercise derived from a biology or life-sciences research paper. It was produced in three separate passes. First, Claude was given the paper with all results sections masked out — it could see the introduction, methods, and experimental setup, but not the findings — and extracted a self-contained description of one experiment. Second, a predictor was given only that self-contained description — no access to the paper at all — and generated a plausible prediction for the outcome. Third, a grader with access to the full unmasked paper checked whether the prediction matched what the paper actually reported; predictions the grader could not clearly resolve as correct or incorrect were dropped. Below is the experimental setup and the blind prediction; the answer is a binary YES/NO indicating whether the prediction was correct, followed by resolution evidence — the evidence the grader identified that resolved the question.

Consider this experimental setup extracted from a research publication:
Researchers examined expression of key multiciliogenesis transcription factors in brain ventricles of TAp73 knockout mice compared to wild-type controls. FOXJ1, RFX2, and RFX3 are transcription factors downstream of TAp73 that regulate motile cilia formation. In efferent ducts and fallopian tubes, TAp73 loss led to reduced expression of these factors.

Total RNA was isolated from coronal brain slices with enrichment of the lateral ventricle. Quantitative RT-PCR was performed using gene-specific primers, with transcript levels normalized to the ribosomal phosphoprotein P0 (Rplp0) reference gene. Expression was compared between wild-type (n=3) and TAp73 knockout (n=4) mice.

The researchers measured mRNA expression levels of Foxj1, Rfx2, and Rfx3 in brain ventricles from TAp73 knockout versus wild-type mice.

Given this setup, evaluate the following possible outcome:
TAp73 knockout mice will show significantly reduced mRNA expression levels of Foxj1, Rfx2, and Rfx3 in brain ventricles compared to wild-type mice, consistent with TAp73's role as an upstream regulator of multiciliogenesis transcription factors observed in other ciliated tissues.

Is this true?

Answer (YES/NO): NO